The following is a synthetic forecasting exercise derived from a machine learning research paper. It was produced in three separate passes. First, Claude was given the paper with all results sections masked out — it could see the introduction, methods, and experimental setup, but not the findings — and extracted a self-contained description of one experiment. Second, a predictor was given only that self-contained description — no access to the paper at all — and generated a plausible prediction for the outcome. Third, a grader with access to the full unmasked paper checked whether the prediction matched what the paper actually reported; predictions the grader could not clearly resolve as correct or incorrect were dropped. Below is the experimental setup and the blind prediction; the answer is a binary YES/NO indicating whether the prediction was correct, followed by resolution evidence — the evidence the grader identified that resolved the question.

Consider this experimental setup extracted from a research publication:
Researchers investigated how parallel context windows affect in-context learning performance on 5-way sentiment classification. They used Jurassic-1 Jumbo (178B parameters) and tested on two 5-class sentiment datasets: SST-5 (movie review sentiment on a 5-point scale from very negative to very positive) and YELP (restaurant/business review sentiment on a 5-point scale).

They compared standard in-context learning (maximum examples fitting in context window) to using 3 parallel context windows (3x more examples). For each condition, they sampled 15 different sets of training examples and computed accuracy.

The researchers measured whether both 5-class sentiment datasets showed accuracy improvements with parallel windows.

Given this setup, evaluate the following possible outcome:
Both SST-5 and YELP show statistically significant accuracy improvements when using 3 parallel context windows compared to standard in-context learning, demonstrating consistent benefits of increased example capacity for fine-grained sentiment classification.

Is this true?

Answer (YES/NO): NO